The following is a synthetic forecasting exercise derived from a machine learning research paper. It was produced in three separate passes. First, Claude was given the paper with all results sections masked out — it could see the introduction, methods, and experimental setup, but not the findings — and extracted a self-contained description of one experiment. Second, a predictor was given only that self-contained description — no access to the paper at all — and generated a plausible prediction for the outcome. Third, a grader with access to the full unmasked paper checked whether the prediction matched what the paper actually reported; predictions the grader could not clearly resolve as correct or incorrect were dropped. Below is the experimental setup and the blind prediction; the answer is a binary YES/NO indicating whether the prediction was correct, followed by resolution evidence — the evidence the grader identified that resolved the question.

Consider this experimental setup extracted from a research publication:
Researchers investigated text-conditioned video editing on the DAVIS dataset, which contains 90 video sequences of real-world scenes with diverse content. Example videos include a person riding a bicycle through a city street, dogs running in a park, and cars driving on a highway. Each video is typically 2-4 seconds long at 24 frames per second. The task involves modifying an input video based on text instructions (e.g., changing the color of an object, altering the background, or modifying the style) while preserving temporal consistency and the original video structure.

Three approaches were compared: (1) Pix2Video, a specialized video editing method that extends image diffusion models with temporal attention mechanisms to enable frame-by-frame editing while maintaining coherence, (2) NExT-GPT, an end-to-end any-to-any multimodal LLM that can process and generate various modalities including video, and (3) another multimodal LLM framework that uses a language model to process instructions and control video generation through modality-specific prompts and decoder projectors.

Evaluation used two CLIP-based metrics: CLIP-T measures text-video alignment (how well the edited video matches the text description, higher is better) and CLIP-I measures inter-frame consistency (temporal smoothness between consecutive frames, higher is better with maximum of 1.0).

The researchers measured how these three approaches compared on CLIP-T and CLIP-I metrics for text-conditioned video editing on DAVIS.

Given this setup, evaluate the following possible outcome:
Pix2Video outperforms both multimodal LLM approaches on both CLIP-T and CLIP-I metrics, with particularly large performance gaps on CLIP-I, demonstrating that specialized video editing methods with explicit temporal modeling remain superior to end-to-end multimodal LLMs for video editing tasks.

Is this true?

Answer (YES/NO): NO